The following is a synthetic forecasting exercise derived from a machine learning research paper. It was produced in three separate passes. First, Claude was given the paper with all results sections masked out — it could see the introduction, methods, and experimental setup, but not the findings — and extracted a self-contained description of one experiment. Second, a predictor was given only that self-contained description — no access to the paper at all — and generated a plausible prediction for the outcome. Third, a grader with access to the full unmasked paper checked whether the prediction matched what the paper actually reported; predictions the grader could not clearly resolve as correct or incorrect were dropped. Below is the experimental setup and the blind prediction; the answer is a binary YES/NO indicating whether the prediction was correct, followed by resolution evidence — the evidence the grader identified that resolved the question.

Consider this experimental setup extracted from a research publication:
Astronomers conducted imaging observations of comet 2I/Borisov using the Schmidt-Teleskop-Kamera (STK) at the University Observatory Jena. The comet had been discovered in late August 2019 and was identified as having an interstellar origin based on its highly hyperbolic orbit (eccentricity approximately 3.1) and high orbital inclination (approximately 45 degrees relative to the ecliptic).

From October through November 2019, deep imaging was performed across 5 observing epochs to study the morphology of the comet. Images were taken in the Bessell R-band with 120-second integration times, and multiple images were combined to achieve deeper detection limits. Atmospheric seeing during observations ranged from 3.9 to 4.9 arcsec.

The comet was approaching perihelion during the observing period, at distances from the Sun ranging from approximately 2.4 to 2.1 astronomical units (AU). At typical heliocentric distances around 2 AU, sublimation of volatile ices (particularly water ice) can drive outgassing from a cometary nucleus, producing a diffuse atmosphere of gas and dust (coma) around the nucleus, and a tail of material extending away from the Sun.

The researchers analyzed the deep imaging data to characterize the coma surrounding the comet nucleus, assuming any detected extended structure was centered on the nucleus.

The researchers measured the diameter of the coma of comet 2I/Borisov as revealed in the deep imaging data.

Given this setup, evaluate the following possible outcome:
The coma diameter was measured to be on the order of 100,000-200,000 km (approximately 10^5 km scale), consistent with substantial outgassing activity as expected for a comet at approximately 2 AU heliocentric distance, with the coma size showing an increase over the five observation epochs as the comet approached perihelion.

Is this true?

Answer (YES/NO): NO